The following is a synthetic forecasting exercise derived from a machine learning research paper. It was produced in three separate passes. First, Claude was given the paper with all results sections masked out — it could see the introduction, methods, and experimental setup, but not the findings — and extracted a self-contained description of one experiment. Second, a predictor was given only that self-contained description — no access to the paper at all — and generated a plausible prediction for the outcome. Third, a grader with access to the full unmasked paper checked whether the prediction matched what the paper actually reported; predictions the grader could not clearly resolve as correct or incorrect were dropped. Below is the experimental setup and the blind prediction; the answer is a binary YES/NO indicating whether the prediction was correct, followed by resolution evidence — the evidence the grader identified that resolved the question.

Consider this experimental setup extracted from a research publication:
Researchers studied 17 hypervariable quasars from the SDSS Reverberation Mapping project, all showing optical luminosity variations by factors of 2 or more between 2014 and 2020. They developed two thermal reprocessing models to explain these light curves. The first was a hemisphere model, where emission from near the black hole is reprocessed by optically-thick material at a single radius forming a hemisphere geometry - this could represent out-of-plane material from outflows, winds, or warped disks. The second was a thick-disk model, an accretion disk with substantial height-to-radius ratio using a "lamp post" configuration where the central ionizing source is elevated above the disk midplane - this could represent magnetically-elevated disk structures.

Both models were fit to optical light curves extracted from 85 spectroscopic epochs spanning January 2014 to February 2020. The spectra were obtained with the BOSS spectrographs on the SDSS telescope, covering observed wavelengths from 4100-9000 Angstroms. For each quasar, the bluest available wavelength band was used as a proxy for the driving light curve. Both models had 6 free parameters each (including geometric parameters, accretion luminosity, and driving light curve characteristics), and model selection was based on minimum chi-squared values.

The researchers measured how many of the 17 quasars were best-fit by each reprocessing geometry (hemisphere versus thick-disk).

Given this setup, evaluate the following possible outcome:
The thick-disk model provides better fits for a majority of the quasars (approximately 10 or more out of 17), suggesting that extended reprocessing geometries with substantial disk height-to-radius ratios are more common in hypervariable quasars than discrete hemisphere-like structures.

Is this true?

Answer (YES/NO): NO